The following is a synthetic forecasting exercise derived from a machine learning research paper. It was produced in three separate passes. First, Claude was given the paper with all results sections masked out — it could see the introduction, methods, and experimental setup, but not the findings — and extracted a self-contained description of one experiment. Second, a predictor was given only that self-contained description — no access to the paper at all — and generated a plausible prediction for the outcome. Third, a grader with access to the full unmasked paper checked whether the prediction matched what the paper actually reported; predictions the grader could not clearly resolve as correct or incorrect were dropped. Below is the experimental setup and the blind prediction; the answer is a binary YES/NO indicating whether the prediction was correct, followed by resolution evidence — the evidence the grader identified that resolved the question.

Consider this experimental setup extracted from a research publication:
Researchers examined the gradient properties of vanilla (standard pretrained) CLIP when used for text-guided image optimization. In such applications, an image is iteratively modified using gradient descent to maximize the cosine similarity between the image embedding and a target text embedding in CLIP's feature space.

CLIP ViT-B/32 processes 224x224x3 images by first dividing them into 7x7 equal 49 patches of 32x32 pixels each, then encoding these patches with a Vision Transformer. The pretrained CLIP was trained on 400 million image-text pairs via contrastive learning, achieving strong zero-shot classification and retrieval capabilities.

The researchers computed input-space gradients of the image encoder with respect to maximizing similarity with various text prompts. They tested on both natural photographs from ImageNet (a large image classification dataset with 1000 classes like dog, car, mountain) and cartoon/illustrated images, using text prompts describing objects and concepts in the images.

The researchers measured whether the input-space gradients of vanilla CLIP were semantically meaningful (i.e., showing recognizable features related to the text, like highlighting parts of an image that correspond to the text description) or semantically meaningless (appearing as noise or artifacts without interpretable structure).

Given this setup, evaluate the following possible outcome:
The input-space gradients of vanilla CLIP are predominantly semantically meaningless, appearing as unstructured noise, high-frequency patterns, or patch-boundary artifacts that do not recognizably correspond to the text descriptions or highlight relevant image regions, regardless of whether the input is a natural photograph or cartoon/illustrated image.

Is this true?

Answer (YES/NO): YES